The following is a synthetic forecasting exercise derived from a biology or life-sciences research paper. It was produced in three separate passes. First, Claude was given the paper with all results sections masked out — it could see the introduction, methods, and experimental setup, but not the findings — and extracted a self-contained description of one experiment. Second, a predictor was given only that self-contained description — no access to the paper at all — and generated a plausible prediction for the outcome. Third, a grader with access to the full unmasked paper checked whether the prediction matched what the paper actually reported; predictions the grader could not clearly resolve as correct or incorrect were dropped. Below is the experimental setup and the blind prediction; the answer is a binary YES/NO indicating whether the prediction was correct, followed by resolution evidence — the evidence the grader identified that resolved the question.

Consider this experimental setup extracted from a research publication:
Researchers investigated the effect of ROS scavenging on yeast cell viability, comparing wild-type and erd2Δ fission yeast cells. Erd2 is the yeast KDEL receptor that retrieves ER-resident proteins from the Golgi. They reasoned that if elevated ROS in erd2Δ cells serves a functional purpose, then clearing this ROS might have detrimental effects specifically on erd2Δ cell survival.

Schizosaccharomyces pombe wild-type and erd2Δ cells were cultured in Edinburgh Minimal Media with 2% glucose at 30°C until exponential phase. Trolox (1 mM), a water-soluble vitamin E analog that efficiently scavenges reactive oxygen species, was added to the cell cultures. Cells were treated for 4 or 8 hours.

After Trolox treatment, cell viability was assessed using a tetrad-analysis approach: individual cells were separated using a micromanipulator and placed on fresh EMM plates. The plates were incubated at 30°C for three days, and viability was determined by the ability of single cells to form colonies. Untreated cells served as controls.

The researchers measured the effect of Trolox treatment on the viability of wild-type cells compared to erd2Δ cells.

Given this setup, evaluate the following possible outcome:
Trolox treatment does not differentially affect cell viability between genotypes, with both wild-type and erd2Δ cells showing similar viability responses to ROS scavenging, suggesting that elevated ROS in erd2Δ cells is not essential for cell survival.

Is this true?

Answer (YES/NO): NO